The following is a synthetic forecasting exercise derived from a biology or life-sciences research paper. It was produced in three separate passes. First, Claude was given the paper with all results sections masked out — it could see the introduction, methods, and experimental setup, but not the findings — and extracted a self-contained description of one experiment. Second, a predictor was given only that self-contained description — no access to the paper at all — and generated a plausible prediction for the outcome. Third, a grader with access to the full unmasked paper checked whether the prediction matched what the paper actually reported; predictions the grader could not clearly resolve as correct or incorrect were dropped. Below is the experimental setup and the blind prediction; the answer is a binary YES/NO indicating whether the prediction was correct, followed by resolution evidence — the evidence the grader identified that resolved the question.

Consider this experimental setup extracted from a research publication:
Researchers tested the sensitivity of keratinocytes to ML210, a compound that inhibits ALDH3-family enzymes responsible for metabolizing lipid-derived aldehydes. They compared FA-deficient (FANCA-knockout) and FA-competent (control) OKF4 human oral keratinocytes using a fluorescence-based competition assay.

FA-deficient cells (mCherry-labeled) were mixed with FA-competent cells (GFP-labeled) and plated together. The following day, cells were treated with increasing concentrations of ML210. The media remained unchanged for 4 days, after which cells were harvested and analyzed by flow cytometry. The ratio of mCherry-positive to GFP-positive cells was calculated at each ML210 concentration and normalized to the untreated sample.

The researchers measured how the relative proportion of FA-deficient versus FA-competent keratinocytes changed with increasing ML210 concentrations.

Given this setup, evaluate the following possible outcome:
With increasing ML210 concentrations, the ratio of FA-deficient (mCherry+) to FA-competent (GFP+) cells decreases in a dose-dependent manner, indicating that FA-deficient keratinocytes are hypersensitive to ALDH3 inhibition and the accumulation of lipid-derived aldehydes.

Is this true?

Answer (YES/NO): YES